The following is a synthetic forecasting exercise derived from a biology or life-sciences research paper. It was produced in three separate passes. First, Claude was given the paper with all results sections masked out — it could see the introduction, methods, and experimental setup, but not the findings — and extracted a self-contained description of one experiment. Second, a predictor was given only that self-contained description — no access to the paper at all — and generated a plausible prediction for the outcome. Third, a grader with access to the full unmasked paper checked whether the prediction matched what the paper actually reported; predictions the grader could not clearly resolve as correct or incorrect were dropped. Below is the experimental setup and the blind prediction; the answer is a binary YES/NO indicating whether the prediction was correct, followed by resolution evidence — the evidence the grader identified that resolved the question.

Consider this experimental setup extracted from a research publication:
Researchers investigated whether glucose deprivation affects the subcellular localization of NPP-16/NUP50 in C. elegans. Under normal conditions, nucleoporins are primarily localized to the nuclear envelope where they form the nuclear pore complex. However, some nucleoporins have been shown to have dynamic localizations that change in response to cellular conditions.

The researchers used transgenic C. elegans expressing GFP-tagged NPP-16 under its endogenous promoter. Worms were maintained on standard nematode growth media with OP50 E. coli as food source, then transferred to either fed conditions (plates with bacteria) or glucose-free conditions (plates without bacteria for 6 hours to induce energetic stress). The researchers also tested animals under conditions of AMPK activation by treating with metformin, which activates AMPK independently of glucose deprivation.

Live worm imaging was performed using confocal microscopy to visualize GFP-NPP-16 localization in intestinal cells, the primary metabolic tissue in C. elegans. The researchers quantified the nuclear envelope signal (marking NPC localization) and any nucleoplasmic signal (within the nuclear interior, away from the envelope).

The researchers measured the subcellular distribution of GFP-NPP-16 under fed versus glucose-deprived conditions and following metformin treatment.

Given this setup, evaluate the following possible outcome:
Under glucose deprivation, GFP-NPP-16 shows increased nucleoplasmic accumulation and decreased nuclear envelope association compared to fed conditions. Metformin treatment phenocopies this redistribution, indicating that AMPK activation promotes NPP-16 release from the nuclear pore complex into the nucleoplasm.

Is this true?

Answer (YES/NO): NO